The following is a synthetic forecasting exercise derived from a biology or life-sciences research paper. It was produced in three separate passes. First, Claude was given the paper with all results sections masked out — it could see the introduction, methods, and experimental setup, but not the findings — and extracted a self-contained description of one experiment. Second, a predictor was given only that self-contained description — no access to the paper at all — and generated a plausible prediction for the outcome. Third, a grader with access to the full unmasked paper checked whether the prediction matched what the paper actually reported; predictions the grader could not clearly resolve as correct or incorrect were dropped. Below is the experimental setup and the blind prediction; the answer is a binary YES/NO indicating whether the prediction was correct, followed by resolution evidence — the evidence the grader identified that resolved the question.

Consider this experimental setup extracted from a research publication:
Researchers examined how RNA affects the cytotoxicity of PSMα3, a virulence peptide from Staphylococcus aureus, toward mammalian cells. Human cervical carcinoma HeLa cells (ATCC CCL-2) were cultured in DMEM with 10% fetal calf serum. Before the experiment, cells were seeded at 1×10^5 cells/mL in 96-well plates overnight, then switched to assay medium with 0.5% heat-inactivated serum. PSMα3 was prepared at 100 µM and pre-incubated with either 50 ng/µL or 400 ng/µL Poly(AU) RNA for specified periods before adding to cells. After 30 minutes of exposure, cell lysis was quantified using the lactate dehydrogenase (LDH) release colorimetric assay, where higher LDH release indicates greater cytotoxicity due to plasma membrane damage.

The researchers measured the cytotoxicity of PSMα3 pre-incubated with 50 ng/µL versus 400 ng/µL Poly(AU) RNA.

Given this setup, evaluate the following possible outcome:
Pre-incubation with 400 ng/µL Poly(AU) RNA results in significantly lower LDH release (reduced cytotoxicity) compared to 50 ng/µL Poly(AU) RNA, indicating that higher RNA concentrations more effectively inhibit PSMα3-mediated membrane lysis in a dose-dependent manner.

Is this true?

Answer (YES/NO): NO